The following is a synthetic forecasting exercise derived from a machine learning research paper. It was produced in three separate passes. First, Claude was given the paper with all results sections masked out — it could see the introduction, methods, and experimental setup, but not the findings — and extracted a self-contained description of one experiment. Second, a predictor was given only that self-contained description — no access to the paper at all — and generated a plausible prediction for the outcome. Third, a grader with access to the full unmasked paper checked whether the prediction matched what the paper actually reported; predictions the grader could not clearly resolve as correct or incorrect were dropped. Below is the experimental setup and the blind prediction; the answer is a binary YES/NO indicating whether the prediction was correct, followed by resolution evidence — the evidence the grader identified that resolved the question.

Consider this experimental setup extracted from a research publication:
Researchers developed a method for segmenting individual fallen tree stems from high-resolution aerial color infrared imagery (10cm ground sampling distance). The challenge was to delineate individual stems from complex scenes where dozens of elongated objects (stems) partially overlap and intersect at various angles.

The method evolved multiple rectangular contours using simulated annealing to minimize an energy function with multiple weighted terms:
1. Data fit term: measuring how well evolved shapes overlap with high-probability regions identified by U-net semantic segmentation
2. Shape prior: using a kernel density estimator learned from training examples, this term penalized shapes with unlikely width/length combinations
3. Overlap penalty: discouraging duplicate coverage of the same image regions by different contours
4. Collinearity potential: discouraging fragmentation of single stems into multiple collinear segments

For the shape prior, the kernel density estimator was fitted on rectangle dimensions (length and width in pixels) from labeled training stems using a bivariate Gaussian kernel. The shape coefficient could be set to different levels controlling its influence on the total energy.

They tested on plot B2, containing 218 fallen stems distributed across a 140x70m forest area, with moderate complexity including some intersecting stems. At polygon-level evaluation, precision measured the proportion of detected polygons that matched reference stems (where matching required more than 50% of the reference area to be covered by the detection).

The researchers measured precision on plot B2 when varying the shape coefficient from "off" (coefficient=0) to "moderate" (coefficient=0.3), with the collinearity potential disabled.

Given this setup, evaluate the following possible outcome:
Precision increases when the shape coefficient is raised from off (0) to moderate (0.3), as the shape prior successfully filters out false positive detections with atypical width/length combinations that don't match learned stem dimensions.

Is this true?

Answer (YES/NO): YES